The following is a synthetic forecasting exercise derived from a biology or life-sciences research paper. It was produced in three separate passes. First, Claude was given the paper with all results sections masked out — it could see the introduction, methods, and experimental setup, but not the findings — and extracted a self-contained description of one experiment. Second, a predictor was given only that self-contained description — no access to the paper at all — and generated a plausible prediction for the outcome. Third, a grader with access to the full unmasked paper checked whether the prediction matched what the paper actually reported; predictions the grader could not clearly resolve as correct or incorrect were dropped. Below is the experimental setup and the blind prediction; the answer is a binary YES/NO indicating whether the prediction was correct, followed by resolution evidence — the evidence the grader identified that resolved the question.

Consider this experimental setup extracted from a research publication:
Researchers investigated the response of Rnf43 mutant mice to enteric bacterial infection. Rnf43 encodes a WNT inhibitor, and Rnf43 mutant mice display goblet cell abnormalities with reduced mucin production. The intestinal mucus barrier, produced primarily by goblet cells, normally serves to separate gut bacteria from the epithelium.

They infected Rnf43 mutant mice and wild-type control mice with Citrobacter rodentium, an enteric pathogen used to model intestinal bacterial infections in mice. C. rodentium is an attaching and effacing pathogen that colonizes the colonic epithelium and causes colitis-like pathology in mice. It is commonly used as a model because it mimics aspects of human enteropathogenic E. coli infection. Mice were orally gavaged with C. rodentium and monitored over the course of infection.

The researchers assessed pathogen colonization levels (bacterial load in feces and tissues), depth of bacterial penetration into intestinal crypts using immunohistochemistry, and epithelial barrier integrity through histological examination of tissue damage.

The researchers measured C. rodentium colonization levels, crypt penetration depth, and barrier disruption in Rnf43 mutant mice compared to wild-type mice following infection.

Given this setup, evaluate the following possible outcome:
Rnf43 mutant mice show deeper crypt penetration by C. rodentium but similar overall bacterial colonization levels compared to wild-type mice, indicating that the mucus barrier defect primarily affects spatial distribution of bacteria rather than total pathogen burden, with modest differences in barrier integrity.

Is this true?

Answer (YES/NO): NO